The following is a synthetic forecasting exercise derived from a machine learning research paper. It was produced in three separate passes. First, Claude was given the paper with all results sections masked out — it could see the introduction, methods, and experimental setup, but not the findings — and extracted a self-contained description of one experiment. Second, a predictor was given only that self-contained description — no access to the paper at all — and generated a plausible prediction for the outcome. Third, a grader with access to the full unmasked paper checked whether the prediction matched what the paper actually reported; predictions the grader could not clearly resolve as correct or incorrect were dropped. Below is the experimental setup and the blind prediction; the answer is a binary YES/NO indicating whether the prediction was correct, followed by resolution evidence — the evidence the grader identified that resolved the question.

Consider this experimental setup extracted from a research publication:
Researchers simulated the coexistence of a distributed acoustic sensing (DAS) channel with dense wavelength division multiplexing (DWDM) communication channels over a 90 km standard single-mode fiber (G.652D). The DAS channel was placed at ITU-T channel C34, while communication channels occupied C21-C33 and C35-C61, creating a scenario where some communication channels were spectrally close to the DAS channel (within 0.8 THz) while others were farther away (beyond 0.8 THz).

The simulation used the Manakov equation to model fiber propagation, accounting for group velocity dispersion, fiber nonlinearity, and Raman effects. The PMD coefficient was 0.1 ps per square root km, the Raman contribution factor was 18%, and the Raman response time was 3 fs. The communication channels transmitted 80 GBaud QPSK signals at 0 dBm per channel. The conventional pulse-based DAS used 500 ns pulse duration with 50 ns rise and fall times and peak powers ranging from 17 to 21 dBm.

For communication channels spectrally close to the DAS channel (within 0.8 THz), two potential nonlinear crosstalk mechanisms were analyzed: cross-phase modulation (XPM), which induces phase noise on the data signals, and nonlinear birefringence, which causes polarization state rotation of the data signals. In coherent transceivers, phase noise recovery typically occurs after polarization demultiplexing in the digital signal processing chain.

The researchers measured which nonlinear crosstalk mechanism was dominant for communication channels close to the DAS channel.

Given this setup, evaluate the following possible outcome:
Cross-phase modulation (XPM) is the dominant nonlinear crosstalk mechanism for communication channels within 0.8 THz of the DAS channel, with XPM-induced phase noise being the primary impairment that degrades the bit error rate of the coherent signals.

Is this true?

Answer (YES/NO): NO